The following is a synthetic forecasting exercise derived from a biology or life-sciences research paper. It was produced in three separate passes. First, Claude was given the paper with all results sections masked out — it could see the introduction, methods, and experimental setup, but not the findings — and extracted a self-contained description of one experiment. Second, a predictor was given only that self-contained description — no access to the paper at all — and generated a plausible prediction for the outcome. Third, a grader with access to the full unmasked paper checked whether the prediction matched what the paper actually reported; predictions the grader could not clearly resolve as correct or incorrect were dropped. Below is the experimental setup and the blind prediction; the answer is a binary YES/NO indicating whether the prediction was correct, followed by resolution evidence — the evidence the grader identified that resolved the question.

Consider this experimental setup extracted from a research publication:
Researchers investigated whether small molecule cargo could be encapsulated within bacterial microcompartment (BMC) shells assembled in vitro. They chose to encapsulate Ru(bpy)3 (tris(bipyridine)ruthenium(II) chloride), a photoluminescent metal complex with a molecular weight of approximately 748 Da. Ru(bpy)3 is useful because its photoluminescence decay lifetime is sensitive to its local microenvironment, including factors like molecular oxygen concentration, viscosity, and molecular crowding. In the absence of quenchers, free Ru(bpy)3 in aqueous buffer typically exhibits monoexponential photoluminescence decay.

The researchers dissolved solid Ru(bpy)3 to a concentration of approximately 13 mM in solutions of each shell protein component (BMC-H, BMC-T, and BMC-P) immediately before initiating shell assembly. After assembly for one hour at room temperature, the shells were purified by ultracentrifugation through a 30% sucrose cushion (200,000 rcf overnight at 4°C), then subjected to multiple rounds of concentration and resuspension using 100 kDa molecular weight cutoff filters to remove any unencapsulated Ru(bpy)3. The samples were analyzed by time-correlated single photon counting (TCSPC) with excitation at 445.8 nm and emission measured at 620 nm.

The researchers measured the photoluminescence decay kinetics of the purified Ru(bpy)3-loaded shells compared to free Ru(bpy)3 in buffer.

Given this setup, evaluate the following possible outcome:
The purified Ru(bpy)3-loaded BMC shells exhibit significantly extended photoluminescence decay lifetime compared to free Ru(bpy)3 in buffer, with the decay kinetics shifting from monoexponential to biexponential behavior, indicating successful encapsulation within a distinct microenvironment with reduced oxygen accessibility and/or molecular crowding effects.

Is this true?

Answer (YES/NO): NO